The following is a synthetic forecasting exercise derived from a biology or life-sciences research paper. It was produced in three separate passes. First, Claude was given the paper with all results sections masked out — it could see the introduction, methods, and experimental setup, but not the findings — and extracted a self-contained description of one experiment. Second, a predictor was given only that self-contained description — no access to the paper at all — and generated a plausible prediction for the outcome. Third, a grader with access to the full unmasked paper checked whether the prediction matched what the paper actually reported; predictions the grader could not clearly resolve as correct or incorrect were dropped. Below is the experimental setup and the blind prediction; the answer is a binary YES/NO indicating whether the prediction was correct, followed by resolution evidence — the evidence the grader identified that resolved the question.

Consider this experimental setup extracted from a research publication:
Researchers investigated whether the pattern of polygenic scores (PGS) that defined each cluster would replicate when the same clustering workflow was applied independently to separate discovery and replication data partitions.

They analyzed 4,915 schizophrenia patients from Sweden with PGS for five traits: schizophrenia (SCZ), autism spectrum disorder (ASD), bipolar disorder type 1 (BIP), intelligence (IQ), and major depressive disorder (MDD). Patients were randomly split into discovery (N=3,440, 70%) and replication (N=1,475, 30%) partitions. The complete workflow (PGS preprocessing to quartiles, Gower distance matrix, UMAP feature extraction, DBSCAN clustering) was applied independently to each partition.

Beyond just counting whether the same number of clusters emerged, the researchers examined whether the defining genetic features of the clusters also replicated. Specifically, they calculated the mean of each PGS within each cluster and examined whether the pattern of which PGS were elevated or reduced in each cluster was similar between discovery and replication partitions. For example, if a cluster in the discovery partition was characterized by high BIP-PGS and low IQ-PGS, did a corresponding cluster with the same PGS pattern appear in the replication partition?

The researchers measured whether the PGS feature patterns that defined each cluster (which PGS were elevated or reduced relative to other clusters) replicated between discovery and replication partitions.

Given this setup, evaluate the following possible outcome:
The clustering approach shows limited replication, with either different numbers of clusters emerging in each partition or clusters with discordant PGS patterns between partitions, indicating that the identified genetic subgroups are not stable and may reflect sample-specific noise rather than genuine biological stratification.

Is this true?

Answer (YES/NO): NO